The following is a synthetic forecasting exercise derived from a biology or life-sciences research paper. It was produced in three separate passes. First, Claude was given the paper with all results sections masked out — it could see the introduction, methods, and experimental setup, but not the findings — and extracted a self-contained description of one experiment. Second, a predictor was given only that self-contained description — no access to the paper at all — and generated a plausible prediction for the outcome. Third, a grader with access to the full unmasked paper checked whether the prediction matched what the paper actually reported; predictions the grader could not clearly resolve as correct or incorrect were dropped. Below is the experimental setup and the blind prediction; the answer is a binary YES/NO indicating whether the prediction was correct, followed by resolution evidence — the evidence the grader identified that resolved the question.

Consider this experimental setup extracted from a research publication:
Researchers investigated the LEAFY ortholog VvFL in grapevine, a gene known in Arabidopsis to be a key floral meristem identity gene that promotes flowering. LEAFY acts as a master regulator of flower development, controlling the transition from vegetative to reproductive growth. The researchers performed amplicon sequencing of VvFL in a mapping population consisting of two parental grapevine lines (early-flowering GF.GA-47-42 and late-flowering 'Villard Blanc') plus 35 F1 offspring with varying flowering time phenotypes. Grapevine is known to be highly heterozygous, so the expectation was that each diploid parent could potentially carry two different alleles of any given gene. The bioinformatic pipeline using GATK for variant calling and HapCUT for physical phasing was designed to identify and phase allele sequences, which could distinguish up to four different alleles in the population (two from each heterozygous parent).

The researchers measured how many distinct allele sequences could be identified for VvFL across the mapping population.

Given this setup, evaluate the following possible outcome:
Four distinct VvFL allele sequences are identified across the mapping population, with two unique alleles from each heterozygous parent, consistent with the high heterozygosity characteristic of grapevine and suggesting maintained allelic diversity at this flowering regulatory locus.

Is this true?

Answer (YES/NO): NO